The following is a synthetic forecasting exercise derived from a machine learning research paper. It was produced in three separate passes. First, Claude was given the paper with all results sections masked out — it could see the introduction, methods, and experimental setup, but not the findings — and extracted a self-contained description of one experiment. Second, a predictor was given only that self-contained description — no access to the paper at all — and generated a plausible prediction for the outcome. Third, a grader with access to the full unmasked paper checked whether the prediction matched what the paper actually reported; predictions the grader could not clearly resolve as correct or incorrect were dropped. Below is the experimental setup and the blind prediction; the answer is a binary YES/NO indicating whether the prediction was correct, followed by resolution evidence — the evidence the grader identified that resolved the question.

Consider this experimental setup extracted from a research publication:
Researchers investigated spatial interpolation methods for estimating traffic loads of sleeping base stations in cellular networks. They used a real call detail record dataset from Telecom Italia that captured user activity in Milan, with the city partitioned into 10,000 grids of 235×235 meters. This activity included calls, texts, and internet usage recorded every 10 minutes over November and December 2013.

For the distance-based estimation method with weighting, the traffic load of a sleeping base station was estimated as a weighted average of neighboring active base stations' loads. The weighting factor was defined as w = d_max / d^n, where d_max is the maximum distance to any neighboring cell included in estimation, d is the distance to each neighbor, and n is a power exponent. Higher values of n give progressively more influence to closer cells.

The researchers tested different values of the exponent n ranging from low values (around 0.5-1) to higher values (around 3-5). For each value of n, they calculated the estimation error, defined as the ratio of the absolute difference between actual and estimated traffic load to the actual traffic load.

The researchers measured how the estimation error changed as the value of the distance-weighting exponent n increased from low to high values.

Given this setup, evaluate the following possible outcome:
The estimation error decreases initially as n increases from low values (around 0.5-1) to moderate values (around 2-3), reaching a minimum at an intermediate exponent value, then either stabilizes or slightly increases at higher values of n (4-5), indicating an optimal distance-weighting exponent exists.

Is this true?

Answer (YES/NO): NO